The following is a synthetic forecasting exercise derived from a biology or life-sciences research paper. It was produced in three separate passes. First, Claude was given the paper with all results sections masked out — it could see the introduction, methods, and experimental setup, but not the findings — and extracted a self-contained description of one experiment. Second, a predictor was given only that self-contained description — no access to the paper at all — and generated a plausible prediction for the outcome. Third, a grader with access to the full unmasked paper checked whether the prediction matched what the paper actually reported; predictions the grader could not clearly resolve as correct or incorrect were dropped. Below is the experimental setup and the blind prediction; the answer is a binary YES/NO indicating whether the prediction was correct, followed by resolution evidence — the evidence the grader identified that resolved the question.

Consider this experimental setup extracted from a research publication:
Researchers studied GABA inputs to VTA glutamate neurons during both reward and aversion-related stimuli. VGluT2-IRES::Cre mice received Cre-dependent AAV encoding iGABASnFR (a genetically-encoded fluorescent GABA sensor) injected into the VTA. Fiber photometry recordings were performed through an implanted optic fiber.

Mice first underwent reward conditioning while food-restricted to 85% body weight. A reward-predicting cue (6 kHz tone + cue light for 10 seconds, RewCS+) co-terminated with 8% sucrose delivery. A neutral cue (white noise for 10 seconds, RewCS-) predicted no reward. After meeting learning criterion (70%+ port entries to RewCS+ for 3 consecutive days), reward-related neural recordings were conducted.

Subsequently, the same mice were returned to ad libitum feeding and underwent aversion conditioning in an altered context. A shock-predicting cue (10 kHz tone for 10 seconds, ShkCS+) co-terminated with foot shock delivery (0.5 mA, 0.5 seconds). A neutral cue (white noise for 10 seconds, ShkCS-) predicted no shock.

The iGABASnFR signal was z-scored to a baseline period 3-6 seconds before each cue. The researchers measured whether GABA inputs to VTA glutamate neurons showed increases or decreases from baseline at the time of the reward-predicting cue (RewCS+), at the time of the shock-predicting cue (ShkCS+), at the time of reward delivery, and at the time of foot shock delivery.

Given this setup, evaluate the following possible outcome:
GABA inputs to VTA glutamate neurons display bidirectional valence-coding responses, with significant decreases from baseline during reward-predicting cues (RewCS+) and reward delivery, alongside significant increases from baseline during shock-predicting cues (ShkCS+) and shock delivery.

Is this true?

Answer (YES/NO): NO